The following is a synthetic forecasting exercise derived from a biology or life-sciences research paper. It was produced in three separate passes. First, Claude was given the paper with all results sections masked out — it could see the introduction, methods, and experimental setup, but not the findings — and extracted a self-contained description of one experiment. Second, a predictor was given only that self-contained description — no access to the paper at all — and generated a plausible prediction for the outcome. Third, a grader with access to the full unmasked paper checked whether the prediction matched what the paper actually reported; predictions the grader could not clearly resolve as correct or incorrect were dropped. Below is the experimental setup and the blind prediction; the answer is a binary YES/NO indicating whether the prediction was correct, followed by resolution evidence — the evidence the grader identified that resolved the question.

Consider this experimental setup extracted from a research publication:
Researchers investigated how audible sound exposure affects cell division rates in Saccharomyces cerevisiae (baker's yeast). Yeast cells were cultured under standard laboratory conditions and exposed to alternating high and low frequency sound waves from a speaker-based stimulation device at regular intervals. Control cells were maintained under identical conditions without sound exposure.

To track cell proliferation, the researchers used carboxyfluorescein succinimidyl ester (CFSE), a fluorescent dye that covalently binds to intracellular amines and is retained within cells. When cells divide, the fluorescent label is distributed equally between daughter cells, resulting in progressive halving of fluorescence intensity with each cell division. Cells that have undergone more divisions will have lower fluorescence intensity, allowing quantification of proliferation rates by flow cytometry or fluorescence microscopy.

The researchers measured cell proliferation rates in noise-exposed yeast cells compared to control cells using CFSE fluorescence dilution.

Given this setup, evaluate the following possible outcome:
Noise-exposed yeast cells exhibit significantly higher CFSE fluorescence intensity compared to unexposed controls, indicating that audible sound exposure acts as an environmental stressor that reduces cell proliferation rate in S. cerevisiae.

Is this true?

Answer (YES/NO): NO